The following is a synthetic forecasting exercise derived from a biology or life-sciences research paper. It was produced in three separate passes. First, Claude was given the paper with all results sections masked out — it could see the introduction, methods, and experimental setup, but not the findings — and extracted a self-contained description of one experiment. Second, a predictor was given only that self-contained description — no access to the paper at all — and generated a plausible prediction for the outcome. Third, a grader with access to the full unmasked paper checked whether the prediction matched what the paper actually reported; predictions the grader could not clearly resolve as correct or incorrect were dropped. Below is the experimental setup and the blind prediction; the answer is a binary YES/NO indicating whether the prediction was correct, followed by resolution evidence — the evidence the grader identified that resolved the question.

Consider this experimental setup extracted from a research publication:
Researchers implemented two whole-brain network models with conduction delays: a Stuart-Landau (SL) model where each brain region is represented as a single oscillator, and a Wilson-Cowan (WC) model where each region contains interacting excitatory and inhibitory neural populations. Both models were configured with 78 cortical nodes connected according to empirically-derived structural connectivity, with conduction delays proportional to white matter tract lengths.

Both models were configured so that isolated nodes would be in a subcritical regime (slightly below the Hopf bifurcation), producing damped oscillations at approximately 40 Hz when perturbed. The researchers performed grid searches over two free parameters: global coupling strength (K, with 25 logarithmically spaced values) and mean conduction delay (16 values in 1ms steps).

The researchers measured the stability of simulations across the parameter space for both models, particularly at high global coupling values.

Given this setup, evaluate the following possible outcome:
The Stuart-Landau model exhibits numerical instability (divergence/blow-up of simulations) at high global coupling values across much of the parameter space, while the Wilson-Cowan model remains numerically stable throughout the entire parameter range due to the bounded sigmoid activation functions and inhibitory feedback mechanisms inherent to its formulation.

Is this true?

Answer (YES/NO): NO